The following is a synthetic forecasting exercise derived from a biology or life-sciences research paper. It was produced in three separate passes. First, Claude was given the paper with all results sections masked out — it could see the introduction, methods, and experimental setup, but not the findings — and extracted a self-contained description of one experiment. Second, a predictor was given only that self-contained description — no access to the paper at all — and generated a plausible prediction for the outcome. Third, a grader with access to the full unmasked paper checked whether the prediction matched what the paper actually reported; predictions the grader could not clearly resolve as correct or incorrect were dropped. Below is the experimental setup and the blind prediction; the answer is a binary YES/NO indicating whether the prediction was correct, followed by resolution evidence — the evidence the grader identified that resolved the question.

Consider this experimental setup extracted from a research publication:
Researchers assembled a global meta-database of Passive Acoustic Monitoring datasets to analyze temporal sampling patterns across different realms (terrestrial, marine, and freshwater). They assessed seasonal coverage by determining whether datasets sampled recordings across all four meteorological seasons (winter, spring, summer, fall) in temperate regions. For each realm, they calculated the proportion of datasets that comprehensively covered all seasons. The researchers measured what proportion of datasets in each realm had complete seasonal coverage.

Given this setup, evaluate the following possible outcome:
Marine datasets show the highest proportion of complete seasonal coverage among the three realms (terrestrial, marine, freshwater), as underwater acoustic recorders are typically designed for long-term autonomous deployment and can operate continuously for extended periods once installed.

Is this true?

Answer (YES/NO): YES